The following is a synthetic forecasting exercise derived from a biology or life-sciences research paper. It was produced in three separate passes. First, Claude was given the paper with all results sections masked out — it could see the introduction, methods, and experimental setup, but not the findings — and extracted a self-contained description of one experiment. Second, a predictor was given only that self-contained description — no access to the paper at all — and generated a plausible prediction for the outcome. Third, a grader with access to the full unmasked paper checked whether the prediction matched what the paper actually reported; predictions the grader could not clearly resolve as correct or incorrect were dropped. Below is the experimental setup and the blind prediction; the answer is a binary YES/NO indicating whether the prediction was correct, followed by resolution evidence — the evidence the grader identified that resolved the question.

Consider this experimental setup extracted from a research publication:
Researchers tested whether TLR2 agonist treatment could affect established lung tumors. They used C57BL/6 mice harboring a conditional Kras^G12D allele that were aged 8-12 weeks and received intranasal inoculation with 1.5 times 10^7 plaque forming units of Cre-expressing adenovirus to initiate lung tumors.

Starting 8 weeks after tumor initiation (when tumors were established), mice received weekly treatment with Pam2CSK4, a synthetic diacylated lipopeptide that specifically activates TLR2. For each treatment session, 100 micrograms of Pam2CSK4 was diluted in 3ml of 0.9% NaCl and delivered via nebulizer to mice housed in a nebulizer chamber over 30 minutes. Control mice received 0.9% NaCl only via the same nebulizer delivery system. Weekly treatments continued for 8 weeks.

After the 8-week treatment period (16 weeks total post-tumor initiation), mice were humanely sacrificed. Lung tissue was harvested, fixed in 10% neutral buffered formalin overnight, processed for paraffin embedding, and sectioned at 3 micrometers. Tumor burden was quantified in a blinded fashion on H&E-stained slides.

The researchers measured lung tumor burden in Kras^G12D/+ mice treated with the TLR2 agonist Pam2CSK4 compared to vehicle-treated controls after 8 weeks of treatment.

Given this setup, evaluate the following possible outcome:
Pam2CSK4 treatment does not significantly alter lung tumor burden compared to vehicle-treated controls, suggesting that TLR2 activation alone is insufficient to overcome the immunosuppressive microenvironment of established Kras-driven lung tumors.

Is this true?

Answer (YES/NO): NO